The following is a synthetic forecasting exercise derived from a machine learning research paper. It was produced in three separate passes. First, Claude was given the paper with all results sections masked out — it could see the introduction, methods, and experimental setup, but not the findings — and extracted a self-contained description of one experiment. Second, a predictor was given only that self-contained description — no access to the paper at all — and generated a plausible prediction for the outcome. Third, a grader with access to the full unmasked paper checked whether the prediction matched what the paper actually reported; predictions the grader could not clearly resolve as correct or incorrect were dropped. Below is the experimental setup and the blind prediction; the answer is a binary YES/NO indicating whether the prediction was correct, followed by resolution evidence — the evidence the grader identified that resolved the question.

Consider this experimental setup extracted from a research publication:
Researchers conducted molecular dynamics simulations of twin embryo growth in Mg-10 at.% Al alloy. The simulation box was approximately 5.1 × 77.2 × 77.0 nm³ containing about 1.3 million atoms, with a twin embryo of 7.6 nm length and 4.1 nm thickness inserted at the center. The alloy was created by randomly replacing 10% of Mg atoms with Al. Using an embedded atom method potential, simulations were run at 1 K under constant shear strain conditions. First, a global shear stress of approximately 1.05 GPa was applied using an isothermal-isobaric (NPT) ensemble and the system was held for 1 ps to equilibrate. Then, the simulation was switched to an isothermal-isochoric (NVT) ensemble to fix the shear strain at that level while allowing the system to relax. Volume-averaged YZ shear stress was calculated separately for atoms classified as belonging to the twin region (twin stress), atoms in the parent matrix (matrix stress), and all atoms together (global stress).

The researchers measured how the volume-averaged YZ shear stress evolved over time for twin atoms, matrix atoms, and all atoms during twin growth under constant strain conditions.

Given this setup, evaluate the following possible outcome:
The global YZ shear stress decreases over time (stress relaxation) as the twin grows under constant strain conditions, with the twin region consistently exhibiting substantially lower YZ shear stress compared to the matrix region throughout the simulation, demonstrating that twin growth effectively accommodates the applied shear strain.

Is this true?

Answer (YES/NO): YES